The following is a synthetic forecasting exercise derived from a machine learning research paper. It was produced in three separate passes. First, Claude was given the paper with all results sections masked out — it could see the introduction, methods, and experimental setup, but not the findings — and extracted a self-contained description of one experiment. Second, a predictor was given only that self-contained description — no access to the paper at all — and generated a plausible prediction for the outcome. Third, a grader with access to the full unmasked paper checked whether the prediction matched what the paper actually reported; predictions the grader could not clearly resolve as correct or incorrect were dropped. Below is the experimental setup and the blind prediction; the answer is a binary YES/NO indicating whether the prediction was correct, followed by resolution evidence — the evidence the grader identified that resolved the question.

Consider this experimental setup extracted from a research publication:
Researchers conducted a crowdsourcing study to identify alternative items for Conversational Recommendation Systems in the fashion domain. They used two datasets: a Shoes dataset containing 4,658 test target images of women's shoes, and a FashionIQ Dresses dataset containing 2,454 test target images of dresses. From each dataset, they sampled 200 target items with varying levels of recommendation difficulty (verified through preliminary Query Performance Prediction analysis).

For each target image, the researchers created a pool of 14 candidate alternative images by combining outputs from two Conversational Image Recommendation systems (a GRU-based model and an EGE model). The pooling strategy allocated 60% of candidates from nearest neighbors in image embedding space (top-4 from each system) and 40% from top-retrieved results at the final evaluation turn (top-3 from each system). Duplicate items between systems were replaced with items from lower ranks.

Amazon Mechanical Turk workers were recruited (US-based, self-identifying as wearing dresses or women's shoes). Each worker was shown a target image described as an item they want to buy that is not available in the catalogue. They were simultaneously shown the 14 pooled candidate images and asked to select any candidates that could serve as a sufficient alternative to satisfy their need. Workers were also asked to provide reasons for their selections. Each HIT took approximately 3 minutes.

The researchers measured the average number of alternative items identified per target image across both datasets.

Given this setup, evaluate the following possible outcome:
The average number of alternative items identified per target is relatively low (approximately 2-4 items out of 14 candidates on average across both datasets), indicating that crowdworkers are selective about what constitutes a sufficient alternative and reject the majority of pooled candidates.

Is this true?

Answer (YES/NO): YES